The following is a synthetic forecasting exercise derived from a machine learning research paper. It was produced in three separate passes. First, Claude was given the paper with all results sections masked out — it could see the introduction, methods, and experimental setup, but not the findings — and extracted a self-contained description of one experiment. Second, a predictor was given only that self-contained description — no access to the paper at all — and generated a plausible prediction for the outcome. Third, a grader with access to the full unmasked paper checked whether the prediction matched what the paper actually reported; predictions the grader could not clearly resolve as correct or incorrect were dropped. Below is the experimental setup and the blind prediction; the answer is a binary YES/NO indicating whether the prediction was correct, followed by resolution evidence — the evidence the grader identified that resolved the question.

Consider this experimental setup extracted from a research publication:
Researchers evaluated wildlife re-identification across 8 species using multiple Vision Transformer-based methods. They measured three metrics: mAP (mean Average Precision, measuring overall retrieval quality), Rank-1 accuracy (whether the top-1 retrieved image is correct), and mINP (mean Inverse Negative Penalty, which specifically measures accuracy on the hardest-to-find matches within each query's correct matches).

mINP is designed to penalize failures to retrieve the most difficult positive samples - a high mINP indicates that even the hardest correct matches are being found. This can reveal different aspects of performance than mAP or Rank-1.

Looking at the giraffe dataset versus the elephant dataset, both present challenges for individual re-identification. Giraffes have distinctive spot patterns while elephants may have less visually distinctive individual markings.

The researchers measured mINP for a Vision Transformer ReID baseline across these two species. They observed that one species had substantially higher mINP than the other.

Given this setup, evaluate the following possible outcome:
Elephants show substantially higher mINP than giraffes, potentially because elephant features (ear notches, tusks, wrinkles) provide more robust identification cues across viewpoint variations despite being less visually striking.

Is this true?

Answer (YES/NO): NO